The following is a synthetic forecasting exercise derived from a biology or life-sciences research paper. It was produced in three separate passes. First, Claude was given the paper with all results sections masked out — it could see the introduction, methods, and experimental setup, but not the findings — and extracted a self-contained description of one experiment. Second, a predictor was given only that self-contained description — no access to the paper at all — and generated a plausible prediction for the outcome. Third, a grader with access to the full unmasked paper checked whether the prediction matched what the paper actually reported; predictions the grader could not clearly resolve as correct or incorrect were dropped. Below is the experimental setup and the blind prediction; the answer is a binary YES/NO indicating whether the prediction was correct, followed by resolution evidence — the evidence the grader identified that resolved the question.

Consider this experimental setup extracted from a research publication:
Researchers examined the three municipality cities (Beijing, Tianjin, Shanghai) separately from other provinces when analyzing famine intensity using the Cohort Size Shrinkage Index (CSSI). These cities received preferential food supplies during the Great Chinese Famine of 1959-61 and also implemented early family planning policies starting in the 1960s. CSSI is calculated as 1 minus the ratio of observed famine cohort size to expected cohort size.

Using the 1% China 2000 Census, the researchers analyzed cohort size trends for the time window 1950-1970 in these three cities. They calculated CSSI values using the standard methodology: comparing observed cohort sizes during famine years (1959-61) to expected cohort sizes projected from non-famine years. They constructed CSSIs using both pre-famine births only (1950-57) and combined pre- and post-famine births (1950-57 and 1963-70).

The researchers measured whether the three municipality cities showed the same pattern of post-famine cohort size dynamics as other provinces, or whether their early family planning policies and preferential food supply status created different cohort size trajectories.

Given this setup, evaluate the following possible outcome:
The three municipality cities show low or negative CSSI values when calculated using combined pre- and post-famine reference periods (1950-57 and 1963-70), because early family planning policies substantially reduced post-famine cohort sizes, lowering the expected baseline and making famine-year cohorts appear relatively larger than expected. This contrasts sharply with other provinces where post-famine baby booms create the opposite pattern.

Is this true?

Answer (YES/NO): NO